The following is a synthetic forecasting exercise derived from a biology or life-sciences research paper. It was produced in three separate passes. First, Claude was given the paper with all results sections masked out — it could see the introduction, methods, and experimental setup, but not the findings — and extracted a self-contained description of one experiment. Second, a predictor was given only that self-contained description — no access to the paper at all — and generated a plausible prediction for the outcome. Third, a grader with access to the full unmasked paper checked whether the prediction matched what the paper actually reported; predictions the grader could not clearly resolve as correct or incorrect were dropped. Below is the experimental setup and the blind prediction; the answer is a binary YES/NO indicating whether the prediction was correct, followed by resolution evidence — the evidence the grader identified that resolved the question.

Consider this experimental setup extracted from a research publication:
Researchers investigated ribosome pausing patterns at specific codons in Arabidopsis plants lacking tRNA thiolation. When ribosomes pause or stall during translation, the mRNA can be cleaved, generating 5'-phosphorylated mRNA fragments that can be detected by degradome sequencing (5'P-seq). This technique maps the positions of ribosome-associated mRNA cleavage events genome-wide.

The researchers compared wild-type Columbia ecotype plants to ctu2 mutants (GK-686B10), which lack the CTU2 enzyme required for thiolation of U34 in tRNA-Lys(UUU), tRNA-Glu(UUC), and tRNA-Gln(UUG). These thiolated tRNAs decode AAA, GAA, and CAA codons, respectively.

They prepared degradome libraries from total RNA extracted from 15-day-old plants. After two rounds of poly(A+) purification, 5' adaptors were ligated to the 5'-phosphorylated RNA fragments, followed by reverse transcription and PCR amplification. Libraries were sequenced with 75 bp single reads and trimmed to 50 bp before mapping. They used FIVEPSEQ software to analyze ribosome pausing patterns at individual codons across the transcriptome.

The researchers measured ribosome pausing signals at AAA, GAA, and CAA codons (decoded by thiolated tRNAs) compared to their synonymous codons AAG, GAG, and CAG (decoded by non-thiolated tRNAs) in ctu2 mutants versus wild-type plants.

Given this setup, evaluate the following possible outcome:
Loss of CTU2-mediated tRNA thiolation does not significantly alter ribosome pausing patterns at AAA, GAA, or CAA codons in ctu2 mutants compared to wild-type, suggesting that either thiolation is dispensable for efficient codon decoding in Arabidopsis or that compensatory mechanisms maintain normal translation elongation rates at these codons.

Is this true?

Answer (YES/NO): NO